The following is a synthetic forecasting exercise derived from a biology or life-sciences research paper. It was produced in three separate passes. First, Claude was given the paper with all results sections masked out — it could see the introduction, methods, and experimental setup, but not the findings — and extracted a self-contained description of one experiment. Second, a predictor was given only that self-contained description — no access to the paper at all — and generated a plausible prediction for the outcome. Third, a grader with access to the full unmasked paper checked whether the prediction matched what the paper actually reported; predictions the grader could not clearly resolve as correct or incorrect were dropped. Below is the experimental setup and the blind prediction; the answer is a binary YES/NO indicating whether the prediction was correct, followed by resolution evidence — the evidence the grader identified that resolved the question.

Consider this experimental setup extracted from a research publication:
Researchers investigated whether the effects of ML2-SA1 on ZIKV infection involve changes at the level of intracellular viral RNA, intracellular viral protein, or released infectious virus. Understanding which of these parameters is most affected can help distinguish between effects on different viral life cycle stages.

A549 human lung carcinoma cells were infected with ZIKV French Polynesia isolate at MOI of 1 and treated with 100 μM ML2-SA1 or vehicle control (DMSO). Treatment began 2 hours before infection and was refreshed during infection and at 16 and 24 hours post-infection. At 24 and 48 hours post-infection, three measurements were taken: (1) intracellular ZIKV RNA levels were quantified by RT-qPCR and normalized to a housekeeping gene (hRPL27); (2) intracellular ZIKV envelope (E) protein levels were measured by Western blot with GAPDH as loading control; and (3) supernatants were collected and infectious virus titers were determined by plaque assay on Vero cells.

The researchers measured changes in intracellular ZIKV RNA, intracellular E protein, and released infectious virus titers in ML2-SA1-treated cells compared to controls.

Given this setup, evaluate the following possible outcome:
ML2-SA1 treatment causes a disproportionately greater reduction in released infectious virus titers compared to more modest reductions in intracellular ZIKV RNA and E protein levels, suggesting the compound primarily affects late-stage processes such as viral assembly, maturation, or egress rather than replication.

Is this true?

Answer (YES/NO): NO